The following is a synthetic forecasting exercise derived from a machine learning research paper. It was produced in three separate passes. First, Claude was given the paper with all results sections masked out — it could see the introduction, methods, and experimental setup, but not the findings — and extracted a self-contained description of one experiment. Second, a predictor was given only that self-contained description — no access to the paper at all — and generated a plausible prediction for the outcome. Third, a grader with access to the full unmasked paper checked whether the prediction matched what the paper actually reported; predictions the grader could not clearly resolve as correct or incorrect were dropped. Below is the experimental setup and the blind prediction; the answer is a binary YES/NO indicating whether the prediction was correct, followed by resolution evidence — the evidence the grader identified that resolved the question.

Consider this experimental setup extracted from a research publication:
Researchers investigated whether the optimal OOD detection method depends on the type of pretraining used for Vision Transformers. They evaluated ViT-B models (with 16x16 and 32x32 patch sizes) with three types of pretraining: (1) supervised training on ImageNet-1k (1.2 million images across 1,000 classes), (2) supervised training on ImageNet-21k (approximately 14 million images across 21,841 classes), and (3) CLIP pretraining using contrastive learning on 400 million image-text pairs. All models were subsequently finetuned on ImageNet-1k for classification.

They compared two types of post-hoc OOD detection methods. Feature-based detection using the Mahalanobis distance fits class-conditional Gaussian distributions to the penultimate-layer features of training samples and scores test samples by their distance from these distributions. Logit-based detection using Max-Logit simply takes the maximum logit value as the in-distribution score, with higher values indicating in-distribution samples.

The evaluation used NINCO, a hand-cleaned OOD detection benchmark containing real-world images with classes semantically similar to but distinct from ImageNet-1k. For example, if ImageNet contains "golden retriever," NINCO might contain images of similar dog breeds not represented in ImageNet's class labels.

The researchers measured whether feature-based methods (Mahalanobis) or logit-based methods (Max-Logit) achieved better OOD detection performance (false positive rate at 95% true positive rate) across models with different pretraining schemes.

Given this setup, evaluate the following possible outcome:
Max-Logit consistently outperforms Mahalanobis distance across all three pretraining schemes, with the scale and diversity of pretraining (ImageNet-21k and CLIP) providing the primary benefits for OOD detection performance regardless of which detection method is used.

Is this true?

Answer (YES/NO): NO